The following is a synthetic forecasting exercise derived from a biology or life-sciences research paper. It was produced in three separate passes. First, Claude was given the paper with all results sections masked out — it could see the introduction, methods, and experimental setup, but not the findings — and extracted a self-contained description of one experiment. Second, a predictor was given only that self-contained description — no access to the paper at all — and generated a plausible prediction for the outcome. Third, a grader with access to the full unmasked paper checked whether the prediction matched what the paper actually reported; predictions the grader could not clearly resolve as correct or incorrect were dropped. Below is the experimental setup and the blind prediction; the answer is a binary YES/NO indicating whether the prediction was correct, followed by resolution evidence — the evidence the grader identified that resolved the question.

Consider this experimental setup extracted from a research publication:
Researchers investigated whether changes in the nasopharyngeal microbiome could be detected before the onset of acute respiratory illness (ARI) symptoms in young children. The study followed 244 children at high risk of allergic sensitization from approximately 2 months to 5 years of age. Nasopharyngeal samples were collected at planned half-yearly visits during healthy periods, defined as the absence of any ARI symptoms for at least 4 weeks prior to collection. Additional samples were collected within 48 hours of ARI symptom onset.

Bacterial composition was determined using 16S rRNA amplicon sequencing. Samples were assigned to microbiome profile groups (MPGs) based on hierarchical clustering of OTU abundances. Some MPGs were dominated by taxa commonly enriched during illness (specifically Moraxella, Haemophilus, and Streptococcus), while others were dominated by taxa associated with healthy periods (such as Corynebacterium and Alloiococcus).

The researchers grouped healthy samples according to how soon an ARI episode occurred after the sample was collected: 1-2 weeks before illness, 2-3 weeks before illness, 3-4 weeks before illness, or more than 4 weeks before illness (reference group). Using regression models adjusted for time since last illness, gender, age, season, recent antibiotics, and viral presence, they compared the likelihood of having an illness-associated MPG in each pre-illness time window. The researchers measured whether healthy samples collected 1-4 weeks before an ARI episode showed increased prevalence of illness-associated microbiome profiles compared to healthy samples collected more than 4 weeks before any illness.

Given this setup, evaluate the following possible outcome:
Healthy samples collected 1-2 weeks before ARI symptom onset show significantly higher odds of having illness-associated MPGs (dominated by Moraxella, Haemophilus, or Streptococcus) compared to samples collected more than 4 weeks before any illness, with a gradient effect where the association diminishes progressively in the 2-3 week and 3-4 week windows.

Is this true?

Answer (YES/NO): NO